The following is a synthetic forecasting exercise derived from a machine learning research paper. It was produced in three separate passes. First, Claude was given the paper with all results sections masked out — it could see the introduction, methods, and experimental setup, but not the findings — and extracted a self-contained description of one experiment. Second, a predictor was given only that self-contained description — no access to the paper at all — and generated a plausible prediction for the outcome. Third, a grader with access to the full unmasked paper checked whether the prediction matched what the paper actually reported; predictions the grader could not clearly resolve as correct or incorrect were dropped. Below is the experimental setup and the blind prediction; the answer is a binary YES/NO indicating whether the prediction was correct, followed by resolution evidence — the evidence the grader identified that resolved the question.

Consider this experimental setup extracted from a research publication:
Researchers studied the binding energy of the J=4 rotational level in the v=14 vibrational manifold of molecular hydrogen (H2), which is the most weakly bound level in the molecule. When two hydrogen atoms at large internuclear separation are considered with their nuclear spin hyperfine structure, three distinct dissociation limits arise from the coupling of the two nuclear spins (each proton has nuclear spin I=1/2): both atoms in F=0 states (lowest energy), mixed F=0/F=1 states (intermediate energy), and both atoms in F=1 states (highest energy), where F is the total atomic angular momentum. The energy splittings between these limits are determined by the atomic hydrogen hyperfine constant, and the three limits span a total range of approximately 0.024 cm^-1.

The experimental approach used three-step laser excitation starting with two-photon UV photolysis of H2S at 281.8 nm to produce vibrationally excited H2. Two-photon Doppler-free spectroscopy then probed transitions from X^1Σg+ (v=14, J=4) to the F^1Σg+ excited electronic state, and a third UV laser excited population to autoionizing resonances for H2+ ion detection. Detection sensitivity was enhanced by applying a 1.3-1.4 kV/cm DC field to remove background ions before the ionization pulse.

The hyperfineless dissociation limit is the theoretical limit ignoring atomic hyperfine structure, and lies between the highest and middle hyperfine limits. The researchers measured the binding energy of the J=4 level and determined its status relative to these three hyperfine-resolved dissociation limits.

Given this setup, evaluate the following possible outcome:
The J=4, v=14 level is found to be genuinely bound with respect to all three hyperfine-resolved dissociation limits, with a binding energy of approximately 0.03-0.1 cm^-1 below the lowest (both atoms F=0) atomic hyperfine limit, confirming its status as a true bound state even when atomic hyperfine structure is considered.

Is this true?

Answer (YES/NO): NO